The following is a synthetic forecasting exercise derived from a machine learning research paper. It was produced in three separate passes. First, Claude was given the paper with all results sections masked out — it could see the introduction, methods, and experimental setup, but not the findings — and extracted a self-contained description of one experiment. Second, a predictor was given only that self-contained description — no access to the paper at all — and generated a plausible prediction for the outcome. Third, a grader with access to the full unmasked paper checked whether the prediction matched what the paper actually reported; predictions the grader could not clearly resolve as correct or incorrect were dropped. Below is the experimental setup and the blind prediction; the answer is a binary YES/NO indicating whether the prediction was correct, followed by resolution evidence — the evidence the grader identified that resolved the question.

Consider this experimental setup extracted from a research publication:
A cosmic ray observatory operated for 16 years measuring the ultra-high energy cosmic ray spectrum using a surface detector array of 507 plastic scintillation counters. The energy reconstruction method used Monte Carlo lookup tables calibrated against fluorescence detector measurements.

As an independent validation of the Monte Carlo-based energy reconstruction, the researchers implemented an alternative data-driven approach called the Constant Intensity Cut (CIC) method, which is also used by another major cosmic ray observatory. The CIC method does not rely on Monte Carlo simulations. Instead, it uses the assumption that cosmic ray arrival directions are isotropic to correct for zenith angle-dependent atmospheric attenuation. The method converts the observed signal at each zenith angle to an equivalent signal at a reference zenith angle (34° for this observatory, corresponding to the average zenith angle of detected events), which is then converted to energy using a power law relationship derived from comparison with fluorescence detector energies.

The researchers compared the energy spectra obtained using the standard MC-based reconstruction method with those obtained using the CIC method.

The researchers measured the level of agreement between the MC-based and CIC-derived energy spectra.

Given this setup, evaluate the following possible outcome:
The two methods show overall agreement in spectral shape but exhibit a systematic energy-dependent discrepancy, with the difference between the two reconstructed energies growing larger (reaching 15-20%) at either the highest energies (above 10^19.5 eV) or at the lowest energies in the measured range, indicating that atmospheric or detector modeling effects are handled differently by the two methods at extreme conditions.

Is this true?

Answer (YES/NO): NO